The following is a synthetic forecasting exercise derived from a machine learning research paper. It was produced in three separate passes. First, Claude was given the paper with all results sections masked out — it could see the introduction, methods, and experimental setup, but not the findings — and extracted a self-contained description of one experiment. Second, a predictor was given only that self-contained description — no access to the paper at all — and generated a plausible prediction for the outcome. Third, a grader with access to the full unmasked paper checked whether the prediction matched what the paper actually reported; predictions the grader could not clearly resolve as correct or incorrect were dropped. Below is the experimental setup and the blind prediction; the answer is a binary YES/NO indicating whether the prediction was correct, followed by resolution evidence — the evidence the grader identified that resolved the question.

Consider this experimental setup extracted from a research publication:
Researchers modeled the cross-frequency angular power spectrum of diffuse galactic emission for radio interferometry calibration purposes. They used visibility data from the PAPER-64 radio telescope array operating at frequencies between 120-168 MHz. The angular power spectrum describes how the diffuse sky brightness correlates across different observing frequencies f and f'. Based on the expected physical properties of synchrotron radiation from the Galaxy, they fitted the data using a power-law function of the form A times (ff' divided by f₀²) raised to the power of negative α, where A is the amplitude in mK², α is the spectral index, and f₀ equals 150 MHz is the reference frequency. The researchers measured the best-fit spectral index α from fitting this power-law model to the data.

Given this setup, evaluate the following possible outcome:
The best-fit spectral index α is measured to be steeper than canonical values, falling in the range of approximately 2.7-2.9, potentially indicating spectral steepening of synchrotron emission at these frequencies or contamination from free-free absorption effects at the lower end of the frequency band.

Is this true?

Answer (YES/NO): NO